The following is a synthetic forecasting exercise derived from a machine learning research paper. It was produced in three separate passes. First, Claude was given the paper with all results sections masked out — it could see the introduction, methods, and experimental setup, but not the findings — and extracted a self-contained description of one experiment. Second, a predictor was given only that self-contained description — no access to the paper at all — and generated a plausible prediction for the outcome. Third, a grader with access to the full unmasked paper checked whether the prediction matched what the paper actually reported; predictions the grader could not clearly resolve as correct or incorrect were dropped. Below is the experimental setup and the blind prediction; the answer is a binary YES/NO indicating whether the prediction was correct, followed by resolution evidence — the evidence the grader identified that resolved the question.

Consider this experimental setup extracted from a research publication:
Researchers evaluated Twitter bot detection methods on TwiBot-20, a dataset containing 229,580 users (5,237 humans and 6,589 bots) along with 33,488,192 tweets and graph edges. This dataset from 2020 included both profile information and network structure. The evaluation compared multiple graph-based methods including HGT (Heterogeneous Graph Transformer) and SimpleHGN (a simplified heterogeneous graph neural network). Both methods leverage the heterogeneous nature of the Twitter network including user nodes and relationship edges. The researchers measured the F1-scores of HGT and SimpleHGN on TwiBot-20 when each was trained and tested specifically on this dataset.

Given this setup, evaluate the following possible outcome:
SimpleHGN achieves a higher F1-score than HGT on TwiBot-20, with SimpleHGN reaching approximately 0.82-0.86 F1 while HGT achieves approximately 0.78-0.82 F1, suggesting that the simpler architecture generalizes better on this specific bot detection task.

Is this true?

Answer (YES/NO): NO